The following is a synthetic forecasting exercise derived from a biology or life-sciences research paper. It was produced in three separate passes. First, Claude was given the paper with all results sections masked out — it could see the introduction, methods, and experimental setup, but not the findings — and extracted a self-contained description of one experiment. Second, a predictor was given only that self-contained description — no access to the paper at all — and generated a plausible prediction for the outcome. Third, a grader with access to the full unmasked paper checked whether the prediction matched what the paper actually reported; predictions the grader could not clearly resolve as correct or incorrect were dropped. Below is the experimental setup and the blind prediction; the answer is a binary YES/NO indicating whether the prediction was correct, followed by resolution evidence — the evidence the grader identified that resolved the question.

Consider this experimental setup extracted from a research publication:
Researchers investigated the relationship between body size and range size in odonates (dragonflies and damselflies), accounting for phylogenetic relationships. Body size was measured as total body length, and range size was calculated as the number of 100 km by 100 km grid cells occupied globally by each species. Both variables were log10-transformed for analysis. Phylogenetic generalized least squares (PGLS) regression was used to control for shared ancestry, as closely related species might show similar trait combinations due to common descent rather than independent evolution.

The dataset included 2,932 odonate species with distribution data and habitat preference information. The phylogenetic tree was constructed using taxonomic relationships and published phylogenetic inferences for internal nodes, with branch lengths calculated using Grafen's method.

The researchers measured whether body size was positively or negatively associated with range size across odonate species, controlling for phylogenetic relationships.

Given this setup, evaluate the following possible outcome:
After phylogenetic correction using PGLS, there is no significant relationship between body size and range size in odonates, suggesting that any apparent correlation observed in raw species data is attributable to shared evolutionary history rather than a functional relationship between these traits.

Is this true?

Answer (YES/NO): NO